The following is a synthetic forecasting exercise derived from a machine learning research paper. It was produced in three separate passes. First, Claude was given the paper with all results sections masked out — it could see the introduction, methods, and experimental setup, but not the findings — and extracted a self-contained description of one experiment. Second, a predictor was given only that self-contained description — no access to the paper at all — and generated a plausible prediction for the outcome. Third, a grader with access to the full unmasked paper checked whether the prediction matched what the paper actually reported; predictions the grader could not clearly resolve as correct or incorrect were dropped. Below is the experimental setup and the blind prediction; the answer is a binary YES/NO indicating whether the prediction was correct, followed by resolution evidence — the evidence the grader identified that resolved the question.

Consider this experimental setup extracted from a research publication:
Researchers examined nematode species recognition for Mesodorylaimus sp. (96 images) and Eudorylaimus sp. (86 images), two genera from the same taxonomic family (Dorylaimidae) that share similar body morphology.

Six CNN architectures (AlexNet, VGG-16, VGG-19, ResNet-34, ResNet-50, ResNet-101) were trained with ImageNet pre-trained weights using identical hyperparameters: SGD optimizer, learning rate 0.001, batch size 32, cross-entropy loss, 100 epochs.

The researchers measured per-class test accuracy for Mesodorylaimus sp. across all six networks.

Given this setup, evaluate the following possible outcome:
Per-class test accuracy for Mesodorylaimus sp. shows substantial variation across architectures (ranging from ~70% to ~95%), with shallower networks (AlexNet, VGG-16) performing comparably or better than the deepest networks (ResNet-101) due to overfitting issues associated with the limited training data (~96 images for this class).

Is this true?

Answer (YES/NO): NO